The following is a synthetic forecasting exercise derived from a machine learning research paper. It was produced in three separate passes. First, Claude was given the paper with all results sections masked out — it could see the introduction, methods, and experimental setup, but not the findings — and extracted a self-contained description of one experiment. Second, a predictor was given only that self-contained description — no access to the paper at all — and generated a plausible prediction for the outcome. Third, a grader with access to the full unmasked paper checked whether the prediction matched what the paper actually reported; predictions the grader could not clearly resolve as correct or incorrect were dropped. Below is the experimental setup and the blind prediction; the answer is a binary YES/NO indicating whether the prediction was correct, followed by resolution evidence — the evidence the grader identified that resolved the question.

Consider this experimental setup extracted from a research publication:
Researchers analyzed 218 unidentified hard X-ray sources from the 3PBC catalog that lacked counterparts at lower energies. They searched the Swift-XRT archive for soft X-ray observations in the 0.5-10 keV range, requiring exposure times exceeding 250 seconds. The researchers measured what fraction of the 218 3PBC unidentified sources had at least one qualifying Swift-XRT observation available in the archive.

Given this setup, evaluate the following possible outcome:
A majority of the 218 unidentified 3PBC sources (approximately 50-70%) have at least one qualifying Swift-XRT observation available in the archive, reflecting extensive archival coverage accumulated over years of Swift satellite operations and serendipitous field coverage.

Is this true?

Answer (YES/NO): NO